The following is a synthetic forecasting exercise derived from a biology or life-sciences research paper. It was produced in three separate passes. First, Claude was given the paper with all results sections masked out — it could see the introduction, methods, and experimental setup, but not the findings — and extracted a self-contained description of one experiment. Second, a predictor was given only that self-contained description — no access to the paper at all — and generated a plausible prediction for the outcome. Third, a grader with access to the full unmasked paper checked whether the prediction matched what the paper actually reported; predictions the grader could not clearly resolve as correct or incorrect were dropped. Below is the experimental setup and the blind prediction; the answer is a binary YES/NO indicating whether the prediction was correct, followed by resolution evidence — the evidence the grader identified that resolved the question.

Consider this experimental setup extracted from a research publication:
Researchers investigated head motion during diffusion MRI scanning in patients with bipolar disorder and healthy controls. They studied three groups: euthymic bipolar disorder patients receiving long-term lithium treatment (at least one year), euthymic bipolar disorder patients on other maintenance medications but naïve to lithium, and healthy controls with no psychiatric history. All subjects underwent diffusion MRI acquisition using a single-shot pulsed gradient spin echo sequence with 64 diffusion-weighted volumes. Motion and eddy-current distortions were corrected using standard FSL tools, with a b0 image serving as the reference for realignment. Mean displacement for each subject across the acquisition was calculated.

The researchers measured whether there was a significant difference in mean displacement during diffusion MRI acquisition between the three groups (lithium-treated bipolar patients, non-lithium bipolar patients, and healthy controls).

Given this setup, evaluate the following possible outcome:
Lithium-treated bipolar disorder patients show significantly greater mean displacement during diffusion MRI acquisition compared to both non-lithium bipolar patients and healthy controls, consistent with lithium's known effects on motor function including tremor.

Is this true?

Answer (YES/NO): NO